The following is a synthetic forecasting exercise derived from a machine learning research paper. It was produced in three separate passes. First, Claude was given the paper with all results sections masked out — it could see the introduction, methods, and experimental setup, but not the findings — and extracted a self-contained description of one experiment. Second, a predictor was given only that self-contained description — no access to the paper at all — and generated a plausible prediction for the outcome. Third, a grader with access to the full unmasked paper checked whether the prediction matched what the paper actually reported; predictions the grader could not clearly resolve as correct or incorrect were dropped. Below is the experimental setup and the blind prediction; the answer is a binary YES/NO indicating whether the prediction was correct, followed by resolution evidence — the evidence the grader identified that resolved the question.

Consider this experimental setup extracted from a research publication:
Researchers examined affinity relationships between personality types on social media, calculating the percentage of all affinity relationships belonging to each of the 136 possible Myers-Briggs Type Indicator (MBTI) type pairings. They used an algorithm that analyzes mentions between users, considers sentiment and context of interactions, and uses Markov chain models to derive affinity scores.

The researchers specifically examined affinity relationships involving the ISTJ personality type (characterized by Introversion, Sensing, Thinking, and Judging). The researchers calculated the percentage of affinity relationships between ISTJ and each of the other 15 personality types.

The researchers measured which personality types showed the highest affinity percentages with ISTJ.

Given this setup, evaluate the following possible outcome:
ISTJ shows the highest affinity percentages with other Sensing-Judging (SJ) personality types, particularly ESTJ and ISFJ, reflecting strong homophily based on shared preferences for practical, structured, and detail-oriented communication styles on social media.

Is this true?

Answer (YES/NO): NO